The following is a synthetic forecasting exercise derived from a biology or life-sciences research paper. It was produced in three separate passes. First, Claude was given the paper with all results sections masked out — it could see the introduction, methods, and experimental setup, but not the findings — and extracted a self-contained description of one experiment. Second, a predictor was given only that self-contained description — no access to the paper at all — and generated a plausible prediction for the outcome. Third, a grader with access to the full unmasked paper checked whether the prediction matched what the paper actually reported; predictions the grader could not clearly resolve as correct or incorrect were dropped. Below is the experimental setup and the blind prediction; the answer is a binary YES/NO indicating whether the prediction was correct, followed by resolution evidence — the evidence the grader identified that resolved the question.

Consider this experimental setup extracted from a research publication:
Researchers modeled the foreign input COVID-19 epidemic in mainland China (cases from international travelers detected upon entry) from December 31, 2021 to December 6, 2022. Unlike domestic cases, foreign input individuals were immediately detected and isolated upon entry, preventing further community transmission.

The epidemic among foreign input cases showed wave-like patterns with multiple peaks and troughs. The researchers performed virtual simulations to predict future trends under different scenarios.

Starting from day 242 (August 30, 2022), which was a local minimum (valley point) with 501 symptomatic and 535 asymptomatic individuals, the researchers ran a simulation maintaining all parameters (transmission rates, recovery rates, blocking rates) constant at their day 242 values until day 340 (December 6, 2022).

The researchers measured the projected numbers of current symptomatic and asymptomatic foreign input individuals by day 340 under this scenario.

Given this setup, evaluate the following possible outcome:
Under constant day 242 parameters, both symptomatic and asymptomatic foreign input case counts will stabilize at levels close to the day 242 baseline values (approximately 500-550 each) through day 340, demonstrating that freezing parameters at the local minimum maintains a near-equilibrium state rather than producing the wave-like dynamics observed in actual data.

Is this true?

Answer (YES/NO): NO